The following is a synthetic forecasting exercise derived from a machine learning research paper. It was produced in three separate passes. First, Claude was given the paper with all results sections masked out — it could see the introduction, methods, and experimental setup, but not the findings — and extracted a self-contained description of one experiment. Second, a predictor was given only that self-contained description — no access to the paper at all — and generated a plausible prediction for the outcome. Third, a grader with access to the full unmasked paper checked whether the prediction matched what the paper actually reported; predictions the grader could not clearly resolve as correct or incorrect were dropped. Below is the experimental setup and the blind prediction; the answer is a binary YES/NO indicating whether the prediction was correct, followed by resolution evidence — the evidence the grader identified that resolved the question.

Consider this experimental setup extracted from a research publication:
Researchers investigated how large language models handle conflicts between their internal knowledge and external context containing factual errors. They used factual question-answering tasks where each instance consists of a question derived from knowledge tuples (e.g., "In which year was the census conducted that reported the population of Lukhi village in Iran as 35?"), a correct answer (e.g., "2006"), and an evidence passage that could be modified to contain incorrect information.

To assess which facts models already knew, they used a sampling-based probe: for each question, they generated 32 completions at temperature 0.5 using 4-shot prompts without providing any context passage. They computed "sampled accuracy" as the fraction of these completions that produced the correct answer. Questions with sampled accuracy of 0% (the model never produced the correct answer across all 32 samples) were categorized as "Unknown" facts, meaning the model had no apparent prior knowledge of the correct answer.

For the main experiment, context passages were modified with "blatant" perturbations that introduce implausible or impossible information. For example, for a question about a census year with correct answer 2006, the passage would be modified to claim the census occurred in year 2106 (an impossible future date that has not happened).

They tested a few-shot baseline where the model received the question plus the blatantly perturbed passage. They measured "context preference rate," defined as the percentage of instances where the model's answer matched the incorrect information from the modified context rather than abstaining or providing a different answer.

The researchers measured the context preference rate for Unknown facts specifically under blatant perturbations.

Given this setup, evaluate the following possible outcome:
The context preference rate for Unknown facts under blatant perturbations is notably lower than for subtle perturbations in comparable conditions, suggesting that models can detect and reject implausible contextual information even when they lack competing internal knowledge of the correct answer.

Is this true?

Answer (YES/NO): NO